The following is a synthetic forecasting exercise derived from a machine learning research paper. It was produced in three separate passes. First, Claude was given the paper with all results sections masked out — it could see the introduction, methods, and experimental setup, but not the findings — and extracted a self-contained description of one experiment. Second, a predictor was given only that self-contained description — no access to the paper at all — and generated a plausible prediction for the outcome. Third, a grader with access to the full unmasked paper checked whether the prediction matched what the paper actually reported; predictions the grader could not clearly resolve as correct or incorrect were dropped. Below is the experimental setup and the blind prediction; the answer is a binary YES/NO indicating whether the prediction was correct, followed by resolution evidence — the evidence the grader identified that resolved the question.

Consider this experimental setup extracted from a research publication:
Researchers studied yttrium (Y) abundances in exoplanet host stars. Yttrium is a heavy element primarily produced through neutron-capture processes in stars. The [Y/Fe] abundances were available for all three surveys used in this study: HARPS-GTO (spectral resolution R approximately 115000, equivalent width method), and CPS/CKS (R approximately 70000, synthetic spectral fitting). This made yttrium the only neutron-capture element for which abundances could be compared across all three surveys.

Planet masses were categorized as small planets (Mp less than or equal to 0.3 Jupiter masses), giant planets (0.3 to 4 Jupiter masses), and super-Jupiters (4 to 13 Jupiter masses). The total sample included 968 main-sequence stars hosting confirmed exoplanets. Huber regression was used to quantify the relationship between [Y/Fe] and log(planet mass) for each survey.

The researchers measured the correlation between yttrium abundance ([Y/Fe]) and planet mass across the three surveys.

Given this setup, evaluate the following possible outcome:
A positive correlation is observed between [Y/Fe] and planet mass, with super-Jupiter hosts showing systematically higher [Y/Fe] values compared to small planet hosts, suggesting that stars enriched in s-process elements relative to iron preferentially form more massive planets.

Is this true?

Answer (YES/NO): NO